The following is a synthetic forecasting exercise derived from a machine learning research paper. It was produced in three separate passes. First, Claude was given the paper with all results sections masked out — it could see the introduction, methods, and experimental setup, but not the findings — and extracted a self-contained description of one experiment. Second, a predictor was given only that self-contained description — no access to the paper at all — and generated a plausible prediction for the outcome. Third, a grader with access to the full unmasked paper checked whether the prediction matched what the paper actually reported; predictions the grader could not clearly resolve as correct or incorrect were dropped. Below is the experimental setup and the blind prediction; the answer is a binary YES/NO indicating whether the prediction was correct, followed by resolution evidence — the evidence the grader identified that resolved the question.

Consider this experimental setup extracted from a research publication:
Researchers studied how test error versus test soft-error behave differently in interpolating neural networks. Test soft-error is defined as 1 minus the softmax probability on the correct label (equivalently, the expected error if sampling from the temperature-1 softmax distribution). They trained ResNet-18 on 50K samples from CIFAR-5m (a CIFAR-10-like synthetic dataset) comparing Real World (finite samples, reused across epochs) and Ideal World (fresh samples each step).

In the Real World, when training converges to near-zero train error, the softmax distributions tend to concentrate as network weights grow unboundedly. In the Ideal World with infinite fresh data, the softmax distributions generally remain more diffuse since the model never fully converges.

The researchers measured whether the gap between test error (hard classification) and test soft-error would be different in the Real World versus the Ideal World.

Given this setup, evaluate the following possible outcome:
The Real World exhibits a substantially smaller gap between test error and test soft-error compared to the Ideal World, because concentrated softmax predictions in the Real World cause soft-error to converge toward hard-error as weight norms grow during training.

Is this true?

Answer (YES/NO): YES